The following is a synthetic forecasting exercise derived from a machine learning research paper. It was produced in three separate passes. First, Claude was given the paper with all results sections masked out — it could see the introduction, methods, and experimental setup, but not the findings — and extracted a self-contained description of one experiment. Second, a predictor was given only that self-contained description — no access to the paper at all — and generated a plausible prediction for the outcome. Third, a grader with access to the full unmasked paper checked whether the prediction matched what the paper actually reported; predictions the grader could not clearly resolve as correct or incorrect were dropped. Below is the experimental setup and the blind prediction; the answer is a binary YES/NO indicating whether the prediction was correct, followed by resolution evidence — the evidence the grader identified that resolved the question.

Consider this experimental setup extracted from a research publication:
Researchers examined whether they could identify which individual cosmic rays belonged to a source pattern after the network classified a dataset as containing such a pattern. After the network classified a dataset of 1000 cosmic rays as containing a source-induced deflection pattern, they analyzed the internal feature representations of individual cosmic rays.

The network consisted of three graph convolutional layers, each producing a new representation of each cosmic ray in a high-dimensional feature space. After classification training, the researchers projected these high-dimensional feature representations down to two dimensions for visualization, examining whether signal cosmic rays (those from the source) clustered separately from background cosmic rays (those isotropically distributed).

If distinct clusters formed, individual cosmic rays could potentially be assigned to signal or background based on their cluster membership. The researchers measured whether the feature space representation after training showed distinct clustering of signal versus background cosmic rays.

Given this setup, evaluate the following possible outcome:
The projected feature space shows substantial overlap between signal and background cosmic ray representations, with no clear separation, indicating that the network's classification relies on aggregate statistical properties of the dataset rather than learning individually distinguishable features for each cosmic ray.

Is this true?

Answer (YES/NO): NO